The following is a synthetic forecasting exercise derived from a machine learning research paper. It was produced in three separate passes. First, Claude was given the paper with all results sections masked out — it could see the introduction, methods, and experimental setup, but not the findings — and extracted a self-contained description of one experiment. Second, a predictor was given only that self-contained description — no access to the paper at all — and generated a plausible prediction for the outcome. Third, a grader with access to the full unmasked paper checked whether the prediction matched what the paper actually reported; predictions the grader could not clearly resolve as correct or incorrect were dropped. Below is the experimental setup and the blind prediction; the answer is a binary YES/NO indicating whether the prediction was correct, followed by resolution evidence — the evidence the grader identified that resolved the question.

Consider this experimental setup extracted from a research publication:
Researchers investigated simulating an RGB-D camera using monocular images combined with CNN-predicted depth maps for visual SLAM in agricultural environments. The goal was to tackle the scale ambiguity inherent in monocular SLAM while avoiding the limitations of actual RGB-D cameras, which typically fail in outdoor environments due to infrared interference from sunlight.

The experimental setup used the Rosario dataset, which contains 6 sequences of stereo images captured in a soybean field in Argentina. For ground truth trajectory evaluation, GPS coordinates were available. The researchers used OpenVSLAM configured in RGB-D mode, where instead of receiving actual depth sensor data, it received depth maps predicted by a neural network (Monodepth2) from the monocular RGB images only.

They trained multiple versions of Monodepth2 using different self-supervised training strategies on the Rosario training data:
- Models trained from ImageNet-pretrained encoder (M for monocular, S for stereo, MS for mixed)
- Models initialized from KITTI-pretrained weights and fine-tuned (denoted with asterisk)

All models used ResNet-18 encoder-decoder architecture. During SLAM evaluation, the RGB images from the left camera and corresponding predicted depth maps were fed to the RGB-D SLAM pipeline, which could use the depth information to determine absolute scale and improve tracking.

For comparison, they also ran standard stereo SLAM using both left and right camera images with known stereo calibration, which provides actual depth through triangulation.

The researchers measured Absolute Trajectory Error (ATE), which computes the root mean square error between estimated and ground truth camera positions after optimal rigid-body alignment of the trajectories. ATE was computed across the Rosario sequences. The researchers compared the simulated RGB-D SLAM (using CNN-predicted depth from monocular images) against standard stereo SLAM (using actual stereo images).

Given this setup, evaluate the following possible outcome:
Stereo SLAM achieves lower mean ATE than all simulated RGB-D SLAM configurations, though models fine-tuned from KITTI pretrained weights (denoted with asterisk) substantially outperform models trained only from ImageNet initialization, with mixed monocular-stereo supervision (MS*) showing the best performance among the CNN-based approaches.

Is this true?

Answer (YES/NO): NO